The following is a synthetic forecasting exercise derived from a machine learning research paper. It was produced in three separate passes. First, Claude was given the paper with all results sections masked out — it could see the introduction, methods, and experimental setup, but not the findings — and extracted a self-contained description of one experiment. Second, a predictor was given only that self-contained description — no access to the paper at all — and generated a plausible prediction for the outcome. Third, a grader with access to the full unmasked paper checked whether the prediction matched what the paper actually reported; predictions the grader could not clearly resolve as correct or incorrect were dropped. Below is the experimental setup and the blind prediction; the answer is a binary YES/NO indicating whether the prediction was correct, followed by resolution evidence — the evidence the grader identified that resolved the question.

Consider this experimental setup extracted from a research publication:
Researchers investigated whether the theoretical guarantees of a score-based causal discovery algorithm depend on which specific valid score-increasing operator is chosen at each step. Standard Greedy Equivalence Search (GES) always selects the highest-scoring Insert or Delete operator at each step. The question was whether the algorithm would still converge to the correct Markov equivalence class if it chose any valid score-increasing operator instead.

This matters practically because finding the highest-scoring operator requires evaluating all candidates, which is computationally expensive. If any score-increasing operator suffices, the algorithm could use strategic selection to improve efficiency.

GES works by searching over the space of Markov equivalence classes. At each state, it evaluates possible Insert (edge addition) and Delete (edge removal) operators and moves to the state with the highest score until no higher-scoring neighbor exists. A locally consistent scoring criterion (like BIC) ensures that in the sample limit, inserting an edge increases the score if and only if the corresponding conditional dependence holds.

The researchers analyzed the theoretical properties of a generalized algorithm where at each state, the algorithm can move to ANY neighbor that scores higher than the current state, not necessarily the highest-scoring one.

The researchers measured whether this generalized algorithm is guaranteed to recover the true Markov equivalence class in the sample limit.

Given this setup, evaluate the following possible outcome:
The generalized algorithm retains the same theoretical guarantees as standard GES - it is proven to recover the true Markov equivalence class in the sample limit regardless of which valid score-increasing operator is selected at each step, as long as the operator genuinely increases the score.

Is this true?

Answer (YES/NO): YES